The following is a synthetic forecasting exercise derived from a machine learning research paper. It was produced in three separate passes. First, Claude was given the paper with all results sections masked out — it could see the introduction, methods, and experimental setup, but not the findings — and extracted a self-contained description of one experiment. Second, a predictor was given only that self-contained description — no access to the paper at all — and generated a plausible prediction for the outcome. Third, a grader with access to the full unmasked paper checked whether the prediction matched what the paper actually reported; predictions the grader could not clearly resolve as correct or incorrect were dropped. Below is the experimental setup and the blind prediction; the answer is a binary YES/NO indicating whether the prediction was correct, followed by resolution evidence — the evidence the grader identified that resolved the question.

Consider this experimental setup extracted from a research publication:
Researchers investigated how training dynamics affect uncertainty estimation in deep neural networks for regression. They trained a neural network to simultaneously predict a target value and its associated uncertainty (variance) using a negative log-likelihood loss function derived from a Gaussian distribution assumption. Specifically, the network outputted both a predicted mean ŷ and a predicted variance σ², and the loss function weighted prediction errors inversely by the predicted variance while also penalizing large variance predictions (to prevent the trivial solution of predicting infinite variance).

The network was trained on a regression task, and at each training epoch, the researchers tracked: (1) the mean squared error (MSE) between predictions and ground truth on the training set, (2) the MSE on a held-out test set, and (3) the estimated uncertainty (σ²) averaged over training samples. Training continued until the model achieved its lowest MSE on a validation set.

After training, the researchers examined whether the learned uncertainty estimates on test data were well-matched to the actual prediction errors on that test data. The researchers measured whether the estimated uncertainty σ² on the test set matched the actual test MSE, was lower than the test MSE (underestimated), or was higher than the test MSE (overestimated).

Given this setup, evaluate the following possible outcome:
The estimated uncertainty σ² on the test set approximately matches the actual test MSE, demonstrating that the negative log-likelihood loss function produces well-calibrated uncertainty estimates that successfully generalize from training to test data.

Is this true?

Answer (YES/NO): NO